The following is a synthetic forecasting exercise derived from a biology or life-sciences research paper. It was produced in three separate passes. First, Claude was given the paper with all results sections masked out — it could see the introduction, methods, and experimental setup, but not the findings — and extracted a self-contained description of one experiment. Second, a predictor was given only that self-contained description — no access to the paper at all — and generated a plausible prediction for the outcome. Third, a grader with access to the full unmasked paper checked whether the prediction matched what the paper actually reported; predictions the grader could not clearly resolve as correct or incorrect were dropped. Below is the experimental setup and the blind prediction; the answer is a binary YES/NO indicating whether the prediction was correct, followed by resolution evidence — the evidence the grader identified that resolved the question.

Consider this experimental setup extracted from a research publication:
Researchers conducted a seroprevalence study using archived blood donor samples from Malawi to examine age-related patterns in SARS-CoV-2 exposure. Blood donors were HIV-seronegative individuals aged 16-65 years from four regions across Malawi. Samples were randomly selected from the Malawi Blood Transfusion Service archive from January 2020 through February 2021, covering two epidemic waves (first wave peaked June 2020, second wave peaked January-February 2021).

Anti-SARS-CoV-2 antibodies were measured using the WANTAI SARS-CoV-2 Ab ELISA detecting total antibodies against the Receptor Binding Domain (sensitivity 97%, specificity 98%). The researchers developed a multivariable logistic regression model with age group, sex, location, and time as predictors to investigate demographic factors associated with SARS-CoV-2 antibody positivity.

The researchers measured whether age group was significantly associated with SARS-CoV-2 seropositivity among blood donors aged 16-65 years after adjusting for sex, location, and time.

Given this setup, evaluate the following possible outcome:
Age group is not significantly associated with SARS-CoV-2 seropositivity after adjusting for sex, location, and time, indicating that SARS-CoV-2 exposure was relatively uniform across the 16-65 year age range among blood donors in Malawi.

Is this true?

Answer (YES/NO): YES